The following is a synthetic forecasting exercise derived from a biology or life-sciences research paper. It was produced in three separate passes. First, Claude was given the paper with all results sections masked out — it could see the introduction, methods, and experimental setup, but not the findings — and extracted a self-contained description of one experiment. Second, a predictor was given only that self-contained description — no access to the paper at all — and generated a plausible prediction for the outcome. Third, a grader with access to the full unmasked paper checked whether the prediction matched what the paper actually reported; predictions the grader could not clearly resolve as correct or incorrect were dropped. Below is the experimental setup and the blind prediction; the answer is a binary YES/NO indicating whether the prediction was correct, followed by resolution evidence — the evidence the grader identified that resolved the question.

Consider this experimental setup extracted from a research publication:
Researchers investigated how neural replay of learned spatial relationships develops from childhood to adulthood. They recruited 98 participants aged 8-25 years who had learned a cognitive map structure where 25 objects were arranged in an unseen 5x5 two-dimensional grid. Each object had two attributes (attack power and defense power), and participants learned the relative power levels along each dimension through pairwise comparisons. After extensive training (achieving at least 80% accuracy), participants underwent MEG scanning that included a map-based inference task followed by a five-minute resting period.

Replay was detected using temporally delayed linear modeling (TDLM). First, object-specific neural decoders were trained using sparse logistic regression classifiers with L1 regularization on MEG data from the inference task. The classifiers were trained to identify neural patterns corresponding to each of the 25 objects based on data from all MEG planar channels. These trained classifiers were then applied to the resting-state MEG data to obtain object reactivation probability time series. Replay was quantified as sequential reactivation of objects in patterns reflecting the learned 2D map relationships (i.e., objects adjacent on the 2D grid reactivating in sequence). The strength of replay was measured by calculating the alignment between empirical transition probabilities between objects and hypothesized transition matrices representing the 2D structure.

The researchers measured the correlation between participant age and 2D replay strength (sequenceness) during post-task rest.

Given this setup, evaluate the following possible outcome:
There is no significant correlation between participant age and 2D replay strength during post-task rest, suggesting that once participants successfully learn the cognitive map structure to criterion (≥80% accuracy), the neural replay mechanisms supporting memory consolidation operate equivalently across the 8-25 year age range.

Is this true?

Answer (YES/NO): NO